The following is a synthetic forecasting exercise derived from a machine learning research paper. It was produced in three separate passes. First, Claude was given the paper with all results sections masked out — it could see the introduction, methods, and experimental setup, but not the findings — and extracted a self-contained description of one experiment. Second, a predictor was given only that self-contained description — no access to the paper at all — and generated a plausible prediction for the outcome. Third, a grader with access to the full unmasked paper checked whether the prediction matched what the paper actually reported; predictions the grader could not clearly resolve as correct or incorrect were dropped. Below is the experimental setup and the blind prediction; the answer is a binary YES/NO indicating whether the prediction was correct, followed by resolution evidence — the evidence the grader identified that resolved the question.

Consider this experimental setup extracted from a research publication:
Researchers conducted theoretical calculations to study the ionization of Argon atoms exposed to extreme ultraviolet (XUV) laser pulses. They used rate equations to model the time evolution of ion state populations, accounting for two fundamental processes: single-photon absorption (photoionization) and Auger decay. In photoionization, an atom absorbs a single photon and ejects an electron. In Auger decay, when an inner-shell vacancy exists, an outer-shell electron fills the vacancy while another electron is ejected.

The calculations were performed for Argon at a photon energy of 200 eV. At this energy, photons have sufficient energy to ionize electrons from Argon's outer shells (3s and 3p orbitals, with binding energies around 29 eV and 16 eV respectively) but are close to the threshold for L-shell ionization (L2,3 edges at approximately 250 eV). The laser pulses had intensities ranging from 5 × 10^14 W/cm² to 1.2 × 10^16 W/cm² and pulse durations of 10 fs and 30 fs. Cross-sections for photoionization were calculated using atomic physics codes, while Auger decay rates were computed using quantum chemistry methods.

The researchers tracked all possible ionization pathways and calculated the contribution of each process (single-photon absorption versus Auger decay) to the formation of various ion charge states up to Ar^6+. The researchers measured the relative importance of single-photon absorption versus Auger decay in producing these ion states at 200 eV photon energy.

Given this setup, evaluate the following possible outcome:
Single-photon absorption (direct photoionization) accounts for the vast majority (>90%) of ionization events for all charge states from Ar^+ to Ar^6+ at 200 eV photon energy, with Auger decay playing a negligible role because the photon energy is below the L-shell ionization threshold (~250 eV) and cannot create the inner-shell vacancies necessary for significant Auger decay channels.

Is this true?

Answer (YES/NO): YES